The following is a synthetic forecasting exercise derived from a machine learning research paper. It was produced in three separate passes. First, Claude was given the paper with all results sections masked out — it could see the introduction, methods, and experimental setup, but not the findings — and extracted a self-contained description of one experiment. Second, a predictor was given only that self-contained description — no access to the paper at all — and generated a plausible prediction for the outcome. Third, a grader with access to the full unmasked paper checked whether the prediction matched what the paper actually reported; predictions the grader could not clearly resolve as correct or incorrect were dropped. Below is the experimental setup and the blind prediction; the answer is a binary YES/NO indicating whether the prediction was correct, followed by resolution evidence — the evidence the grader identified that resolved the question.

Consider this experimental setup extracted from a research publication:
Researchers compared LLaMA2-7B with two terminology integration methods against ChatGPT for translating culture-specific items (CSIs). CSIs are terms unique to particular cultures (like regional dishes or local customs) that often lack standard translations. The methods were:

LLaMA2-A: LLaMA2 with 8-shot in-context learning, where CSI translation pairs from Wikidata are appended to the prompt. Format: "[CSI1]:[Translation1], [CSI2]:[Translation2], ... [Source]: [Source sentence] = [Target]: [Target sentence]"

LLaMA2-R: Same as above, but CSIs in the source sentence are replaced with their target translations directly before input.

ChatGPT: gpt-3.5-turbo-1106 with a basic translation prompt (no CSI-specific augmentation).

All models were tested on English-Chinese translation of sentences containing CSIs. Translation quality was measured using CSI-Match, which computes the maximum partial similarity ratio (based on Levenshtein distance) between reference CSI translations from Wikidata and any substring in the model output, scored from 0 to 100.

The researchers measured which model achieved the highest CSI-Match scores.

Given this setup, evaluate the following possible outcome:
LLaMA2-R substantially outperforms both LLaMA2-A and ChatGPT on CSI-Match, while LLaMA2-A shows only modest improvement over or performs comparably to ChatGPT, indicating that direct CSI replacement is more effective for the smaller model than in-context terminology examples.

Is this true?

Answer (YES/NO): NO